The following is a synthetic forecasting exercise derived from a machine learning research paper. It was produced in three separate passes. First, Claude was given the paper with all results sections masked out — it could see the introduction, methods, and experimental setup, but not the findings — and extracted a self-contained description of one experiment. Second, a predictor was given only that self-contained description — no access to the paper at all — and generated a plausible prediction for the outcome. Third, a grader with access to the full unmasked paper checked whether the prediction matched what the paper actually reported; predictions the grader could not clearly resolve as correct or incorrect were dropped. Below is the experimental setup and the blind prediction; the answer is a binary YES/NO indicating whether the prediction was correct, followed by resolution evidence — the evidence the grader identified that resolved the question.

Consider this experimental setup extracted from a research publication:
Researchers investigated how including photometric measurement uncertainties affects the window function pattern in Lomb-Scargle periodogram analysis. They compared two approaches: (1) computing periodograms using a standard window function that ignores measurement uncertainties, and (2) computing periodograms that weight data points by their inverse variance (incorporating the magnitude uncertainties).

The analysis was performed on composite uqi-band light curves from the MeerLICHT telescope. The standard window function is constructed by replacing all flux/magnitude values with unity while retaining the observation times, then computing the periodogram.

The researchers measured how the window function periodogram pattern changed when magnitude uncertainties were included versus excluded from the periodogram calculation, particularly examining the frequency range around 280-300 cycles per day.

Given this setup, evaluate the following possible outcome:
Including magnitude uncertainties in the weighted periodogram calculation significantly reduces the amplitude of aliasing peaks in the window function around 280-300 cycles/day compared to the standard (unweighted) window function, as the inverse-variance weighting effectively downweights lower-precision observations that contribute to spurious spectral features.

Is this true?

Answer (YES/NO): NO